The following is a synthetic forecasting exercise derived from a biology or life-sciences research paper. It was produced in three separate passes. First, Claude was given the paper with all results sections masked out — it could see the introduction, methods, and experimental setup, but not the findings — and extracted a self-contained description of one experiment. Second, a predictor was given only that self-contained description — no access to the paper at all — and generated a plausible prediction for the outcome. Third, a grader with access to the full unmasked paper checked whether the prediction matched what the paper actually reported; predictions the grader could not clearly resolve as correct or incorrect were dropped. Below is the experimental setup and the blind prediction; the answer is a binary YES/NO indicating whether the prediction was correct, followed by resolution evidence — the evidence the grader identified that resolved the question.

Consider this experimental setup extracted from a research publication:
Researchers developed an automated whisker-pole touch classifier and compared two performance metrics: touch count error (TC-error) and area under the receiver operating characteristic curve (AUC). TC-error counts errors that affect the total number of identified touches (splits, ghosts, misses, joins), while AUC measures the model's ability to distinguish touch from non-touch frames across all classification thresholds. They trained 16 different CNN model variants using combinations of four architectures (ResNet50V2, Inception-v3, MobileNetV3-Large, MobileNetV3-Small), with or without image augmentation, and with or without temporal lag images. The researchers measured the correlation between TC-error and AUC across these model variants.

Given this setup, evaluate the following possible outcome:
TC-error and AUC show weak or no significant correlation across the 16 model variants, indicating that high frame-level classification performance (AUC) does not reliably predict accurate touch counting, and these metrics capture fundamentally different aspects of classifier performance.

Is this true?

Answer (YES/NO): NO